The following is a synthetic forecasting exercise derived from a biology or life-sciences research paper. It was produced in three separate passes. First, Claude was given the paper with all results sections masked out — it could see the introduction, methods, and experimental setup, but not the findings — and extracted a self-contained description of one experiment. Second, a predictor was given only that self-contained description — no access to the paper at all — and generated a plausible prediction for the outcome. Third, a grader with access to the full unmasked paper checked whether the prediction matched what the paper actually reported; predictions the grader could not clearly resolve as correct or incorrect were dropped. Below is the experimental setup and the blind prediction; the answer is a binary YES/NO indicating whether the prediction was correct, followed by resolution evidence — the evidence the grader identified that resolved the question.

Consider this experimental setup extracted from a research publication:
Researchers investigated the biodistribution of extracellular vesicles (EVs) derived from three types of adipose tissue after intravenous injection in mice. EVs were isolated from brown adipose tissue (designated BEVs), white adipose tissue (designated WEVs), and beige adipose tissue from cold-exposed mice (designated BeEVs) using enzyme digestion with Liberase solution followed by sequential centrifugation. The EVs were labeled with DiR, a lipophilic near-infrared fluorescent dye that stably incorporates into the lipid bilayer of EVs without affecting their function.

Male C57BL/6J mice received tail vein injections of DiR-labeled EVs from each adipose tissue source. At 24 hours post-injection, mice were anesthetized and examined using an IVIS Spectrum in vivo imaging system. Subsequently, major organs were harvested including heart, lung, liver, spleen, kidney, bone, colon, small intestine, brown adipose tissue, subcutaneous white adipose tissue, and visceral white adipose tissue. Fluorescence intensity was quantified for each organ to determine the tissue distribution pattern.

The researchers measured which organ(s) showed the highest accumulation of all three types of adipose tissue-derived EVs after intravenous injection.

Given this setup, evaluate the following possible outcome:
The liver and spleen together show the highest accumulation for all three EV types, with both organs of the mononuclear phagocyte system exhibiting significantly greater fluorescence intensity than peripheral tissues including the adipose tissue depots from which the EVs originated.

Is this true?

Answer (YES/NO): NO